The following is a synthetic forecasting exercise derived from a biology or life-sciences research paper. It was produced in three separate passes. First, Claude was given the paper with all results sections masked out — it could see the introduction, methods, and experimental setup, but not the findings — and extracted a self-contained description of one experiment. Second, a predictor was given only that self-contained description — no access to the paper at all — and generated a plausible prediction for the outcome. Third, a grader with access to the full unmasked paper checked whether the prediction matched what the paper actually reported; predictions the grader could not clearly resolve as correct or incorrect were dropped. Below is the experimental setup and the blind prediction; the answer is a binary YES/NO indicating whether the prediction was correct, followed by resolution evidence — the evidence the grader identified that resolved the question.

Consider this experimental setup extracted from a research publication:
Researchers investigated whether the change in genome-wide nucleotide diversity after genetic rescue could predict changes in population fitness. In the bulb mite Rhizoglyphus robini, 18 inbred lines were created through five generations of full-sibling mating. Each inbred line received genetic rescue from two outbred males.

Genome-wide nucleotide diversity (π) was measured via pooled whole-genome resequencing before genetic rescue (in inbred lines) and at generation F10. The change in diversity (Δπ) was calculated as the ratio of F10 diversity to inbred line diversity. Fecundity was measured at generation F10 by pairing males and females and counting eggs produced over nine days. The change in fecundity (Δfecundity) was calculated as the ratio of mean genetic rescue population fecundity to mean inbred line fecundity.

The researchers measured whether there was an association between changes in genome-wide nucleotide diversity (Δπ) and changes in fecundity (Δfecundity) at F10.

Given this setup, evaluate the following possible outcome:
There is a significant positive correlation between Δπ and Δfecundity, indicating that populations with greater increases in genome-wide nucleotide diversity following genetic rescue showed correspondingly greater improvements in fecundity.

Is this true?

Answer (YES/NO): YES